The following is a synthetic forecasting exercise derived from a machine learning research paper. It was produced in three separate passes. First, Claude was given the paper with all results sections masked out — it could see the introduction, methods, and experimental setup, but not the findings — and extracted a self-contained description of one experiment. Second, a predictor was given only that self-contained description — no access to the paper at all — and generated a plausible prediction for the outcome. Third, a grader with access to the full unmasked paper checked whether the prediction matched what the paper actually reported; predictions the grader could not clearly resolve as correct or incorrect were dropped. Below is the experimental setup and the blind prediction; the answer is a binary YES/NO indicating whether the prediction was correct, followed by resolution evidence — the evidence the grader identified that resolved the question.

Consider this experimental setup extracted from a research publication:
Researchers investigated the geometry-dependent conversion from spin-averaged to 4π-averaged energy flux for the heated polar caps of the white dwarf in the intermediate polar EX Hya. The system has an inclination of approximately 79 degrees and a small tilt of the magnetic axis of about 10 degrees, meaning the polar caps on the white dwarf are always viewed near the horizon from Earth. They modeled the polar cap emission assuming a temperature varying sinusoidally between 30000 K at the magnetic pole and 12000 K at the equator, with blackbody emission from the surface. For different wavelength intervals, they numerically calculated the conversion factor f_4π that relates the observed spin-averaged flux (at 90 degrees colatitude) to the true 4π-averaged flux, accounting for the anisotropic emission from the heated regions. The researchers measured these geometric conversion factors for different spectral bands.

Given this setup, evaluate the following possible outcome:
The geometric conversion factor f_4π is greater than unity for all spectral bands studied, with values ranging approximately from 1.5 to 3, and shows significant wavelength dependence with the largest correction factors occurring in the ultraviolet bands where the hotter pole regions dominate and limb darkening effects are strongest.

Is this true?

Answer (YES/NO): NO